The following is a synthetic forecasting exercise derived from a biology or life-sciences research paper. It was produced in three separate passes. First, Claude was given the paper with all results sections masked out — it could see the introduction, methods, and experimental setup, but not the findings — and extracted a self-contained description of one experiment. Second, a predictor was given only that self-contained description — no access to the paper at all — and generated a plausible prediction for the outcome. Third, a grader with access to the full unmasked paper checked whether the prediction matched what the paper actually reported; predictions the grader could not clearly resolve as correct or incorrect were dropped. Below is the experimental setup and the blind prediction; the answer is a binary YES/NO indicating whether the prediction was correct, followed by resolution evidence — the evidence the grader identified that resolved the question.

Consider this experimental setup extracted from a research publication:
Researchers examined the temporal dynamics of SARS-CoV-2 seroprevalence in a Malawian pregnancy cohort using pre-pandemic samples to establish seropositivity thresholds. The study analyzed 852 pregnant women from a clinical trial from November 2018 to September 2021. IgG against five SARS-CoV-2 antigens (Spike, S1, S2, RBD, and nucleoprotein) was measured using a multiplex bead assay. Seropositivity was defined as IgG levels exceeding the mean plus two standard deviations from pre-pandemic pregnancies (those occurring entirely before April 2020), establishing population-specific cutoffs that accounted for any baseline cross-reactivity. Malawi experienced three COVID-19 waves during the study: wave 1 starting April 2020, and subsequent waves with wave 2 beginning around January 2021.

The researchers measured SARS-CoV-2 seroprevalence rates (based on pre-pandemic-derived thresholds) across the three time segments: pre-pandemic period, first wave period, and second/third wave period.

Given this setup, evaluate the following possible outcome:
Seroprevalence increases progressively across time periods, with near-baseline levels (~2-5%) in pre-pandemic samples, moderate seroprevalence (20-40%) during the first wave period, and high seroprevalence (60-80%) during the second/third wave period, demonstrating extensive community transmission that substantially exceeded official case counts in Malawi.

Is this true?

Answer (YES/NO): NO